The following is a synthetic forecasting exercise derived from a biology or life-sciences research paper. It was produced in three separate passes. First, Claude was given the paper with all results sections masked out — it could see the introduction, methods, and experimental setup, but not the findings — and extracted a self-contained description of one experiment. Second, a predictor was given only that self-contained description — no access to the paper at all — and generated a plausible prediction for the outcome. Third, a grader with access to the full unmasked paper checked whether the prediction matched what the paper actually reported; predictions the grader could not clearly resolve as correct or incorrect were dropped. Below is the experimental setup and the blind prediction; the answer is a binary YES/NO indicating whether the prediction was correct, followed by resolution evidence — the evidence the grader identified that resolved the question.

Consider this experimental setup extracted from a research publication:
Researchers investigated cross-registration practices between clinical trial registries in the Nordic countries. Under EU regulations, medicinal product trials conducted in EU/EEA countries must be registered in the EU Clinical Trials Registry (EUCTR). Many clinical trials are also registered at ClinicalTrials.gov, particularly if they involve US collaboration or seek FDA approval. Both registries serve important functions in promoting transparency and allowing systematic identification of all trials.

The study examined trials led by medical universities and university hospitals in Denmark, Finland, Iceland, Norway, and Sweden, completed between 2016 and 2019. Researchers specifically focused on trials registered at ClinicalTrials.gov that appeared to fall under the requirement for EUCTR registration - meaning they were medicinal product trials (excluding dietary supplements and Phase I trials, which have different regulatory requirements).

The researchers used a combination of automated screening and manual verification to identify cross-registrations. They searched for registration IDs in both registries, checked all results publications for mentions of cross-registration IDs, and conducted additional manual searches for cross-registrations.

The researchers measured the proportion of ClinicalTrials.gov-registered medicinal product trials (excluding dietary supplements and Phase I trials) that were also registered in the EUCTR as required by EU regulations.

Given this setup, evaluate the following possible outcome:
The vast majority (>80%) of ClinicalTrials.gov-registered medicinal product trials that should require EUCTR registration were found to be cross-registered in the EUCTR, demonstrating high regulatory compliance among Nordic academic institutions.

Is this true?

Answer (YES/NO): NO